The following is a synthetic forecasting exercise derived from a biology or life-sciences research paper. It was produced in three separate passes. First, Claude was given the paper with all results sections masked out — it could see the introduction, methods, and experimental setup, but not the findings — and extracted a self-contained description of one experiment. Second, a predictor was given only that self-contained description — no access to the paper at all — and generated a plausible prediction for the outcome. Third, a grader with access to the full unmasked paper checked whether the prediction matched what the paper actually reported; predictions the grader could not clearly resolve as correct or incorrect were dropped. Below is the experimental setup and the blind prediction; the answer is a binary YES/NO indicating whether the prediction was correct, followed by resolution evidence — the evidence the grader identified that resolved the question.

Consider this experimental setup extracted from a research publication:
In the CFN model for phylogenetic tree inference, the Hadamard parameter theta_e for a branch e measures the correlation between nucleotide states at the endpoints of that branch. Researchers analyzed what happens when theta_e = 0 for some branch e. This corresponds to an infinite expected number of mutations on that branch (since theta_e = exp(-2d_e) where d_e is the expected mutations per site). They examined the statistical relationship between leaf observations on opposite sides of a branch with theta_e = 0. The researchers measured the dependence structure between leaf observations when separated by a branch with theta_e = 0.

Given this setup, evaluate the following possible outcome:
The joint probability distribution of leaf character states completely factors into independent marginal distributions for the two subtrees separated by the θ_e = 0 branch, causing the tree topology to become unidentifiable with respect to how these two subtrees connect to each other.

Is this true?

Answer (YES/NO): NO